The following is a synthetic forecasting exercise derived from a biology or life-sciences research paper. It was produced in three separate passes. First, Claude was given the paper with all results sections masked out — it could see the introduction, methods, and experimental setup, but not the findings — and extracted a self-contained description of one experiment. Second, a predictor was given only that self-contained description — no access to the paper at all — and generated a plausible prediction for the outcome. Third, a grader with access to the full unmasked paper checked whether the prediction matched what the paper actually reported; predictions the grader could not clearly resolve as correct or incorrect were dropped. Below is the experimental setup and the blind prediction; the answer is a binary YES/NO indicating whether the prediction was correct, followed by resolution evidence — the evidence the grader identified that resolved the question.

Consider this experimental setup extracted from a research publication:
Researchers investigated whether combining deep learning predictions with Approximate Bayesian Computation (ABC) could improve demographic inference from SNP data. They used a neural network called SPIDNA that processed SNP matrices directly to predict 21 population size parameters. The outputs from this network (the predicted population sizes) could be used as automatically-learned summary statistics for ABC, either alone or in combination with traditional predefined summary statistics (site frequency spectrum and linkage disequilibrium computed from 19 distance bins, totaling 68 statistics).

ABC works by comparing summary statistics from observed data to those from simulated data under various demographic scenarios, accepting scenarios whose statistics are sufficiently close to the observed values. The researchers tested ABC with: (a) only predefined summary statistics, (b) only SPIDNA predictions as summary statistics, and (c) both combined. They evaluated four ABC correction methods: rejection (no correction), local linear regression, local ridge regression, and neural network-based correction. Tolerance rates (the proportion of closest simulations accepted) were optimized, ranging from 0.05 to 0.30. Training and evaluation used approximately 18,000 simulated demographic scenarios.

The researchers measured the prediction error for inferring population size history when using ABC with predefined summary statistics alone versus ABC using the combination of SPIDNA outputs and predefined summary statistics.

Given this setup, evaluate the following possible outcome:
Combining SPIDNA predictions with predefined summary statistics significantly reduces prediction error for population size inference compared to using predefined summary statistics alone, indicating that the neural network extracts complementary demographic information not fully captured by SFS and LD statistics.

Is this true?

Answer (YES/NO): YES